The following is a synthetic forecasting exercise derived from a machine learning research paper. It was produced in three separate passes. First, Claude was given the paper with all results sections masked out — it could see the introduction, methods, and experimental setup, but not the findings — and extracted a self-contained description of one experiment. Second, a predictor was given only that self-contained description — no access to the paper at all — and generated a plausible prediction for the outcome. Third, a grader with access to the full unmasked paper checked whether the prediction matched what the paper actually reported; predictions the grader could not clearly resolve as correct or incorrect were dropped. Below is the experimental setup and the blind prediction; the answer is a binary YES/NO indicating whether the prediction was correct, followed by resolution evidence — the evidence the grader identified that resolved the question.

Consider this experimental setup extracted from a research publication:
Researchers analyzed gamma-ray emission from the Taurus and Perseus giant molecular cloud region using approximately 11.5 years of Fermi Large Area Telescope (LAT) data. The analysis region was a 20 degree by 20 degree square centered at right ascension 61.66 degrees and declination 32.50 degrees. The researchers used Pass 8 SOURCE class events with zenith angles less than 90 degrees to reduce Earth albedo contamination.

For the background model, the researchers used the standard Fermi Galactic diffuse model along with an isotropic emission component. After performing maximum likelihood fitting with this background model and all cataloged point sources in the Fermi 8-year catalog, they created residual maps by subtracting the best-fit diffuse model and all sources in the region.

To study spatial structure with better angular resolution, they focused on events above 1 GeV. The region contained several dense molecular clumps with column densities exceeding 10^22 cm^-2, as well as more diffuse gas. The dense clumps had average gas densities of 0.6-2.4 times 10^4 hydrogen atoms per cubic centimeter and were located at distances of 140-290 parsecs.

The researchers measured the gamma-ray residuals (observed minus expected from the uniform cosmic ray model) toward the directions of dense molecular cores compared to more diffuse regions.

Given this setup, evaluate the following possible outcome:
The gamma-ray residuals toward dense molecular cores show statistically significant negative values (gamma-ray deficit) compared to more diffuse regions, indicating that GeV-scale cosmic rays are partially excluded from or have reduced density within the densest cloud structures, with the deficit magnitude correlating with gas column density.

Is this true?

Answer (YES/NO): YES